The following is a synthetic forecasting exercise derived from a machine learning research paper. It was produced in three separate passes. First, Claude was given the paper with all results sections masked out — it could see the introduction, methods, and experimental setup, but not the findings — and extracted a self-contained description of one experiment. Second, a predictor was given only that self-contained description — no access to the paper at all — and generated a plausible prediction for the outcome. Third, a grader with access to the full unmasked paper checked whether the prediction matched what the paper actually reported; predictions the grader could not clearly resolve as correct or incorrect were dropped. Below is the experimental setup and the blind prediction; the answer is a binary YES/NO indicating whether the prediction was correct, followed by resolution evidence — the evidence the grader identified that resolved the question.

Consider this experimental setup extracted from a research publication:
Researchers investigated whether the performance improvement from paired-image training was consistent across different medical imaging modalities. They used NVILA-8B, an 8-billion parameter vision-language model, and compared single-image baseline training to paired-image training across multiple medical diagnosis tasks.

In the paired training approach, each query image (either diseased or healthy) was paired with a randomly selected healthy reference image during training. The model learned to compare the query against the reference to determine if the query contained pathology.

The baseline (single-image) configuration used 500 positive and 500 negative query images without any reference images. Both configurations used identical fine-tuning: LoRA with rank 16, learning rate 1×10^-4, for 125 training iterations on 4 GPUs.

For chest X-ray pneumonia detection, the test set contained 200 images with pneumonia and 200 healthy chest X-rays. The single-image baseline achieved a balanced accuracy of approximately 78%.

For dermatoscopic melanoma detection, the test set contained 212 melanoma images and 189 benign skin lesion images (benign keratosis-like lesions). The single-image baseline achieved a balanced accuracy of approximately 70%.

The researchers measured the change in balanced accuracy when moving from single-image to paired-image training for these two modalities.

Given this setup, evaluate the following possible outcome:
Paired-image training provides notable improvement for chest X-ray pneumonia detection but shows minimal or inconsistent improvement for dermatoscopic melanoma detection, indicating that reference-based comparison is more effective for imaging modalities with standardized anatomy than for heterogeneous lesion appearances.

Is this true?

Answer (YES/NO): NO